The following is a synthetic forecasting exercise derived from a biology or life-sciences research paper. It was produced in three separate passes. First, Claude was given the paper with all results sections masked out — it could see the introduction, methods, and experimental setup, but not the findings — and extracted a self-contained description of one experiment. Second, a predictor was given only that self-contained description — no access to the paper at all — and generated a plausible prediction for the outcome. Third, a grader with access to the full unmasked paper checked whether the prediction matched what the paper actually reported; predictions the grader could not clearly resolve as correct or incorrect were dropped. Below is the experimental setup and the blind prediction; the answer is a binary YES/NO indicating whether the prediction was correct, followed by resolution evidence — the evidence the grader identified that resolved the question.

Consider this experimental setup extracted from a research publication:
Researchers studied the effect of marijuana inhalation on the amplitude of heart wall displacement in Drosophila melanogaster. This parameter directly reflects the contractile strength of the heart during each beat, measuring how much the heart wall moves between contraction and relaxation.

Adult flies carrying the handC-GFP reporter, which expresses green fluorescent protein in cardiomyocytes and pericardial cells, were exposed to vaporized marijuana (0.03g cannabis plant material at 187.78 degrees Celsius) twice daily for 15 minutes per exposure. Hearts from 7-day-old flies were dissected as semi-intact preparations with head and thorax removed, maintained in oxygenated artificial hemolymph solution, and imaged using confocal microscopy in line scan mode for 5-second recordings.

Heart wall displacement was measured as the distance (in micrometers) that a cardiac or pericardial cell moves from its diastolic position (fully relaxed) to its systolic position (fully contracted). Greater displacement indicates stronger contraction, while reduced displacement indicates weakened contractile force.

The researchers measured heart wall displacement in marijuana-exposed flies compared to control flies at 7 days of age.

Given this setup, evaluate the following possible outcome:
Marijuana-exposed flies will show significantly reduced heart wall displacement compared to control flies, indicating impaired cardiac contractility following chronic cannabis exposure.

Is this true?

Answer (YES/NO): NO